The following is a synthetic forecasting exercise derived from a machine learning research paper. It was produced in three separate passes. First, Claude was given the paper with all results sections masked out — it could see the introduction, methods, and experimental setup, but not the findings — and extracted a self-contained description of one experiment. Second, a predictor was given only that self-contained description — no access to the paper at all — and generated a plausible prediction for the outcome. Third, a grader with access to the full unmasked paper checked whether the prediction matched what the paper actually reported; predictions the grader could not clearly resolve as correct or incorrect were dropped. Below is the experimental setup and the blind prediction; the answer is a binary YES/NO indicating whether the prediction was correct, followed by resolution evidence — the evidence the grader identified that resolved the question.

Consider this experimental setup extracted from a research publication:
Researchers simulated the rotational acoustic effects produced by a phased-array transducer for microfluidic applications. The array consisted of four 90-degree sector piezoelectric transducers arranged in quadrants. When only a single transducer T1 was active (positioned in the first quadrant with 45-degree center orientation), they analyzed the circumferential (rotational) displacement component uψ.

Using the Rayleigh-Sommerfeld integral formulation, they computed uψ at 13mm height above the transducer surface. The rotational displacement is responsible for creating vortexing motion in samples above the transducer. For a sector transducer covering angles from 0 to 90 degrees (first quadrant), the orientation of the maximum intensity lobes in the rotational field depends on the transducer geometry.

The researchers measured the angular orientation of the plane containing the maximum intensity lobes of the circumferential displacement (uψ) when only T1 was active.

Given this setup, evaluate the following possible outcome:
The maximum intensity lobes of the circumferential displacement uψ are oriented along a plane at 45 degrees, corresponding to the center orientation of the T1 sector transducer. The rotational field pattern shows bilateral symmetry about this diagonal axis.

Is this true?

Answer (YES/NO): NO